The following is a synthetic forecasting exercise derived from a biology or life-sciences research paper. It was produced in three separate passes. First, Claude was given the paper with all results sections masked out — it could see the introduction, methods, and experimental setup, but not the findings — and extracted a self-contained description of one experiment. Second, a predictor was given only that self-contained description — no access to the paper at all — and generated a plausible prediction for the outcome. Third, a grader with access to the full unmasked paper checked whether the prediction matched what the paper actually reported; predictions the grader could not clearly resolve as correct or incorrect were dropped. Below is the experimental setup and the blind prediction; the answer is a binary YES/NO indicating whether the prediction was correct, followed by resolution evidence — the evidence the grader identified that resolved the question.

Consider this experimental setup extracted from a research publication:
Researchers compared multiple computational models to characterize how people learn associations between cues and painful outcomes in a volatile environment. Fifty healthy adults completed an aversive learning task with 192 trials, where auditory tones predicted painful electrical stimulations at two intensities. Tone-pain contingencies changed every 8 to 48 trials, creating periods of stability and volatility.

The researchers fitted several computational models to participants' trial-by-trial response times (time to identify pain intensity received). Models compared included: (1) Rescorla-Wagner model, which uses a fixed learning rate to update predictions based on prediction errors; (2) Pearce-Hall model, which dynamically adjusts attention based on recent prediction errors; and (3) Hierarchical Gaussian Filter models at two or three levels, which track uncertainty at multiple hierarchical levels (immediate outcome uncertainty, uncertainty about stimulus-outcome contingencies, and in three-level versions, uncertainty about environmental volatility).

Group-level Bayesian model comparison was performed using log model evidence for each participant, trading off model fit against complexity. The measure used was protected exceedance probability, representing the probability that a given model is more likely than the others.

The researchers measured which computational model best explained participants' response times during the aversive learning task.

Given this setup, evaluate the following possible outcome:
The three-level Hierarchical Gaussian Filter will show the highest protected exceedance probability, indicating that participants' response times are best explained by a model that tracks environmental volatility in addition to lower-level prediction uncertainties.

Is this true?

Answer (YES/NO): NO